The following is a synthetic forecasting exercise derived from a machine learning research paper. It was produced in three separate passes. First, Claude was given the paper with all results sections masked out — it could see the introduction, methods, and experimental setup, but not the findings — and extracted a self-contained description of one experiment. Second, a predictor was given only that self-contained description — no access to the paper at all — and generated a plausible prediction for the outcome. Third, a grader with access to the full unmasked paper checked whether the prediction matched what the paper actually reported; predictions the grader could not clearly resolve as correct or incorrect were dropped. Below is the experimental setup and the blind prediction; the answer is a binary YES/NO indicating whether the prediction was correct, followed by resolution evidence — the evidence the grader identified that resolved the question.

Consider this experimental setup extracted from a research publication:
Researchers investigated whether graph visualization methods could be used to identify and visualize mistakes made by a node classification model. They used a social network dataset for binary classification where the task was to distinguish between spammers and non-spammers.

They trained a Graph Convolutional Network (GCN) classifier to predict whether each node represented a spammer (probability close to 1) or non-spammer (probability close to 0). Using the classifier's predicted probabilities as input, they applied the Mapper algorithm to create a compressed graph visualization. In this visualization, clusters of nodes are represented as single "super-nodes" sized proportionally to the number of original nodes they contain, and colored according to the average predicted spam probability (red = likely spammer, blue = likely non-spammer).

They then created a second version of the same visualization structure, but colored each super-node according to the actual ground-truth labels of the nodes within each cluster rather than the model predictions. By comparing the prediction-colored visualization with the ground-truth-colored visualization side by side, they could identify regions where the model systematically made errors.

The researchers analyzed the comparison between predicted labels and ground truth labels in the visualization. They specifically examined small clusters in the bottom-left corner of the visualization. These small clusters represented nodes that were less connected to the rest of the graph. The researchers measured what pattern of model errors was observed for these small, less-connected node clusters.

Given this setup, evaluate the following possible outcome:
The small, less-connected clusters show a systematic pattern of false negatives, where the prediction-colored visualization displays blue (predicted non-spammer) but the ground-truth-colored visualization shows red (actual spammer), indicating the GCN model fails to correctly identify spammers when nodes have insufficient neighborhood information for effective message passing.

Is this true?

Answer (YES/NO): NO